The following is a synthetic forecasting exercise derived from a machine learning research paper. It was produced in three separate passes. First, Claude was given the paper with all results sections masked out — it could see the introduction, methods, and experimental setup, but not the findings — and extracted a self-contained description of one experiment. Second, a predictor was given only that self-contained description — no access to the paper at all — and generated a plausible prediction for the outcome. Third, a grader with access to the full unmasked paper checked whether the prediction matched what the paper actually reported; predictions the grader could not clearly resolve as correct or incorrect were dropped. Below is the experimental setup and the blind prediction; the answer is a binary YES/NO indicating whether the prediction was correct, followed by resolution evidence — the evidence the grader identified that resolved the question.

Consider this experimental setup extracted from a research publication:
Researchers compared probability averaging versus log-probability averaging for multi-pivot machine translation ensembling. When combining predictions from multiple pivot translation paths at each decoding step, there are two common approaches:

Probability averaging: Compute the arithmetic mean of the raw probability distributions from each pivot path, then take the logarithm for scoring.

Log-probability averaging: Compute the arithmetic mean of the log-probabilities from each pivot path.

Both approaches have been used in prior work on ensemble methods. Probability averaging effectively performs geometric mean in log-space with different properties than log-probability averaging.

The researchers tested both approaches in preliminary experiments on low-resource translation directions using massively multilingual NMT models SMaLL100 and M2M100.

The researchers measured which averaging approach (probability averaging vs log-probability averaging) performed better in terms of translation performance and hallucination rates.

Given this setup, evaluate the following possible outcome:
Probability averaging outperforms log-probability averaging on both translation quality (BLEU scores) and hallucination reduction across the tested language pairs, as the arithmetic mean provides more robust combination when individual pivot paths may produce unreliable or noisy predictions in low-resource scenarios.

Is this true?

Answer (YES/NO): YES